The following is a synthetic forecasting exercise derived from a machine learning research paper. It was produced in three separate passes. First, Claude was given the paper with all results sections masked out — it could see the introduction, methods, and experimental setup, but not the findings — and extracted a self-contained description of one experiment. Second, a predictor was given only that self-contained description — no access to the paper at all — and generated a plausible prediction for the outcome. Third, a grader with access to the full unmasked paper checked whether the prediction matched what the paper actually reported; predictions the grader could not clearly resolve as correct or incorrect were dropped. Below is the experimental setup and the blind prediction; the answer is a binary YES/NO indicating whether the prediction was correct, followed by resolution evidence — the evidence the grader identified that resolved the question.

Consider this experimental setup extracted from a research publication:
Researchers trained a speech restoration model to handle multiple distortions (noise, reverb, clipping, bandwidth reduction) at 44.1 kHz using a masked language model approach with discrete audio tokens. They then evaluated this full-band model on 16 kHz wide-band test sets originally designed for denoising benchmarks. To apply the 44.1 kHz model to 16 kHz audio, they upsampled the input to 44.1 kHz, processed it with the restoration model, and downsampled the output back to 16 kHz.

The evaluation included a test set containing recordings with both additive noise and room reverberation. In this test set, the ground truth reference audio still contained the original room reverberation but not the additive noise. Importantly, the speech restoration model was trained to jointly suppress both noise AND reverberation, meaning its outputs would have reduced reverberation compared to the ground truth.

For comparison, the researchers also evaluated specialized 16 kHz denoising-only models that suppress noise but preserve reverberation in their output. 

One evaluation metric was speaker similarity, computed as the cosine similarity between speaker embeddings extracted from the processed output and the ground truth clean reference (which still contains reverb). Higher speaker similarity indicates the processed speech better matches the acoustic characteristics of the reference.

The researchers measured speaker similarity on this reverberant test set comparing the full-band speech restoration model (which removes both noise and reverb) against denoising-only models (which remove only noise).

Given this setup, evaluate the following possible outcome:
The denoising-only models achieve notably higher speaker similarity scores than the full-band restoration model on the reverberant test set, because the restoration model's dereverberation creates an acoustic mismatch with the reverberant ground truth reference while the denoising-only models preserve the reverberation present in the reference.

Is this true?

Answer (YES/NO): YES